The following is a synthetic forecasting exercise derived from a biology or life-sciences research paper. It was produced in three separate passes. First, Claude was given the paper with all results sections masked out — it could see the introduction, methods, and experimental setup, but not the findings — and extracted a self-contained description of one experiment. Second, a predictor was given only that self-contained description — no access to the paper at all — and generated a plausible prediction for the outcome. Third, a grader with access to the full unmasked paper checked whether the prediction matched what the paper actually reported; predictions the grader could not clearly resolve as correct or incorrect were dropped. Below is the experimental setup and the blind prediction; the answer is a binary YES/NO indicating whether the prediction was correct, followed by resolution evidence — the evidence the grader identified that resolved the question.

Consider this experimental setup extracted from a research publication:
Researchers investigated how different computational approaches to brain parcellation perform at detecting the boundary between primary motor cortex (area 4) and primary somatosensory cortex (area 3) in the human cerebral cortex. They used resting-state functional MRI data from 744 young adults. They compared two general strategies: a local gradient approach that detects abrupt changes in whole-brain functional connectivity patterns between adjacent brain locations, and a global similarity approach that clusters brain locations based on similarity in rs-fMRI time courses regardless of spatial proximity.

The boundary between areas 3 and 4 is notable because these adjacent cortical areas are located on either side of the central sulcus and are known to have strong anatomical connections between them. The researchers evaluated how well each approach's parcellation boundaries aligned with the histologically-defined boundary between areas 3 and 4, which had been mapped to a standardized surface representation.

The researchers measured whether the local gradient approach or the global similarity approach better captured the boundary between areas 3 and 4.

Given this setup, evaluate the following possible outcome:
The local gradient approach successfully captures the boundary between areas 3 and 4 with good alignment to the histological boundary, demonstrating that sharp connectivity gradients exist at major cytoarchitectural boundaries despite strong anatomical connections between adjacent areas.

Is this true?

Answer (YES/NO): YES